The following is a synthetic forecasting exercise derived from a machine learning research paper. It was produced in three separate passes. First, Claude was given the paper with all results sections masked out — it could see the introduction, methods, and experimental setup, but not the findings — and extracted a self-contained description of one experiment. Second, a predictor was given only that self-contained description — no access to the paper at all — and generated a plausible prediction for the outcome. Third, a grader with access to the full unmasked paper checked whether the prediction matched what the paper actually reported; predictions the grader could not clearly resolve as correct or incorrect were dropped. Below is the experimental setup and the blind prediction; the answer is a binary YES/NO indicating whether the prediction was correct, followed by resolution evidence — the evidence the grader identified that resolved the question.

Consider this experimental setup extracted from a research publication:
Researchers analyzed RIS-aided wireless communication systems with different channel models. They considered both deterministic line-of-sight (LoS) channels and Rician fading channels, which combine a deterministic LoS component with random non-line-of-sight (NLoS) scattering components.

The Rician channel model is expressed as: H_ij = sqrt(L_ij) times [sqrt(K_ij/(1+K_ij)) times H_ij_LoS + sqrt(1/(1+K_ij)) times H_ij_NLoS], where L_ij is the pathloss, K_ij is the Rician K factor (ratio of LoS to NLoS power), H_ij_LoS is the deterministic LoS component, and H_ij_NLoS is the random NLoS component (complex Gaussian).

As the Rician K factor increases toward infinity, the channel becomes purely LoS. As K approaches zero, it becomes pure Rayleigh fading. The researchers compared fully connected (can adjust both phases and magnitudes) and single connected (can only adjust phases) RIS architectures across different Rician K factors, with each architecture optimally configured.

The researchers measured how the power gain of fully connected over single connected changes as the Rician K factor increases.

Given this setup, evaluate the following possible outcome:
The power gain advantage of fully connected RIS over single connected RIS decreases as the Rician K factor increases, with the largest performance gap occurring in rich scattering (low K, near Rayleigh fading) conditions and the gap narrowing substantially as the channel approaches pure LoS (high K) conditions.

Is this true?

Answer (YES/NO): YES